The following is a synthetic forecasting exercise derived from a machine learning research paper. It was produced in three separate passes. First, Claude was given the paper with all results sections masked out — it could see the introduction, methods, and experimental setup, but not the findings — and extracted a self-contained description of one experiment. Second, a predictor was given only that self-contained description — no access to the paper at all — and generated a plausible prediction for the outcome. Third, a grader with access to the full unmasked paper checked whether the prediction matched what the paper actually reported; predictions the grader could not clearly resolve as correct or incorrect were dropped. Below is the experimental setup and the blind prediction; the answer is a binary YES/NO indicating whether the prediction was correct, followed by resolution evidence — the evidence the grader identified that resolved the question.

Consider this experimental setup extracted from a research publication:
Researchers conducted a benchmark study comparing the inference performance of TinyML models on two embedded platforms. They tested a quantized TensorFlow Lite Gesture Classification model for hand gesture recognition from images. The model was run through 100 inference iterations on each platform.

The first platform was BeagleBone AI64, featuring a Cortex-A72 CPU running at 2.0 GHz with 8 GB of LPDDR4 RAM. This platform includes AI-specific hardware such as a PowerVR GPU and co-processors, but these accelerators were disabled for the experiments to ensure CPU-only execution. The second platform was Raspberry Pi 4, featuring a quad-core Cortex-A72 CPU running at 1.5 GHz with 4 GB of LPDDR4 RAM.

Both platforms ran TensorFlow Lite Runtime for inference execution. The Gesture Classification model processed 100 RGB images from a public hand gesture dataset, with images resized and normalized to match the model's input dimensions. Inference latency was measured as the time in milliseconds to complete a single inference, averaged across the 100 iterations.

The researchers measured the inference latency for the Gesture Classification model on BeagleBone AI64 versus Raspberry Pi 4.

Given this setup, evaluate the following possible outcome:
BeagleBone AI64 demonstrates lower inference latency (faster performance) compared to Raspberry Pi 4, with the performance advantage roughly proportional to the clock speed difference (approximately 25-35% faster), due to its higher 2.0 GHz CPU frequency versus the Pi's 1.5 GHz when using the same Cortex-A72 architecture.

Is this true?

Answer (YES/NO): NO